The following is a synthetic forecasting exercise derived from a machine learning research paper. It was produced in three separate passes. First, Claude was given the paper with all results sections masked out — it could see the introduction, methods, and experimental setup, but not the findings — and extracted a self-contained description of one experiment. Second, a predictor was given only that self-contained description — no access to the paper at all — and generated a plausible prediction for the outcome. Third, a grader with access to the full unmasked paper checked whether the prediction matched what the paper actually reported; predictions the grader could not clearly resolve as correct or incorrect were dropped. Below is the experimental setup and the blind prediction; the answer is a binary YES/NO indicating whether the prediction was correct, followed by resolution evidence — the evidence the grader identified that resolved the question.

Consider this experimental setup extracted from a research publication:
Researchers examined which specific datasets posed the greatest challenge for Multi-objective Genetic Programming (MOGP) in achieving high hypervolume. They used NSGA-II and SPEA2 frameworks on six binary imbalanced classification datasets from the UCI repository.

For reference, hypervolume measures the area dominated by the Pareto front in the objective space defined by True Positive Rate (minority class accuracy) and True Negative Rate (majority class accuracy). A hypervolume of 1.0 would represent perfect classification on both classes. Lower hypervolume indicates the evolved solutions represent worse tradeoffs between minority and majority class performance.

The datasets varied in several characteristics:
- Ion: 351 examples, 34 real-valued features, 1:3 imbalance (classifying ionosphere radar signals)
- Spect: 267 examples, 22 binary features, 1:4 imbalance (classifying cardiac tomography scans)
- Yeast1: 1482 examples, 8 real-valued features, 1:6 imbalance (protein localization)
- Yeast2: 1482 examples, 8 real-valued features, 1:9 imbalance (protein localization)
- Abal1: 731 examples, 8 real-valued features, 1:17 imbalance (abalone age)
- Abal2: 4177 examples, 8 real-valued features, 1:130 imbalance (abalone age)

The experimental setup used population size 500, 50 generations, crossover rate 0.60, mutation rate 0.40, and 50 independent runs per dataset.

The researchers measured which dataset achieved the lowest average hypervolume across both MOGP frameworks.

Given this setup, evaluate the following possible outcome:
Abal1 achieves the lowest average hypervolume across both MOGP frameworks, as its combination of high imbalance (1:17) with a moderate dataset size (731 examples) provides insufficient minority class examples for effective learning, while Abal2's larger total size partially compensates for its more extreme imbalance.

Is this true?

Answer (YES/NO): NO